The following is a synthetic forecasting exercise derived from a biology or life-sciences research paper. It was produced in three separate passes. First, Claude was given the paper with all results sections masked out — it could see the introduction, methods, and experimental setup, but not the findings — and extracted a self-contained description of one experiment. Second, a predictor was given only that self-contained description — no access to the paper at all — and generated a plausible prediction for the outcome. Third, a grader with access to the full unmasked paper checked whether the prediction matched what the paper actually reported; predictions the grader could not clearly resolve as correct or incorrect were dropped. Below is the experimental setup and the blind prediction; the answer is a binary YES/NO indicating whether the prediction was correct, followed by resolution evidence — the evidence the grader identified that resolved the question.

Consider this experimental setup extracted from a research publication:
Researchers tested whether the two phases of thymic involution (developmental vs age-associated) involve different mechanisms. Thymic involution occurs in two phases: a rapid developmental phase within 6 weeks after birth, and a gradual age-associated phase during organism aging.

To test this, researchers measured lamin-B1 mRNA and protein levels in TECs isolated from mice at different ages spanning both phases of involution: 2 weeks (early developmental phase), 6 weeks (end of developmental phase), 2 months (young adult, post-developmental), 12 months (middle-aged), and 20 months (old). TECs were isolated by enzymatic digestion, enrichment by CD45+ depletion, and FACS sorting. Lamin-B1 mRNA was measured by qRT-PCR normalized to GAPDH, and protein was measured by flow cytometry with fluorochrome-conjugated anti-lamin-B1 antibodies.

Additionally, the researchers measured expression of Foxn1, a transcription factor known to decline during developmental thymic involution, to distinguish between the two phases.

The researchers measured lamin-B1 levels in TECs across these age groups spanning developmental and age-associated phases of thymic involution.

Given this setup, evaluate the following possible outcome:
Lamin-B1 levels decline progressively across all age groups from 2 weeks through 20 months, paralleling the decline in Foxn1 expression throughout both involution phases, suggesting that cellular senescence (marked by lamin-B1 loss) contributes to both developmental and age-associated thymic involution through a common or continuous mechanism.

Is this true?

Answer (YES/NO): NO